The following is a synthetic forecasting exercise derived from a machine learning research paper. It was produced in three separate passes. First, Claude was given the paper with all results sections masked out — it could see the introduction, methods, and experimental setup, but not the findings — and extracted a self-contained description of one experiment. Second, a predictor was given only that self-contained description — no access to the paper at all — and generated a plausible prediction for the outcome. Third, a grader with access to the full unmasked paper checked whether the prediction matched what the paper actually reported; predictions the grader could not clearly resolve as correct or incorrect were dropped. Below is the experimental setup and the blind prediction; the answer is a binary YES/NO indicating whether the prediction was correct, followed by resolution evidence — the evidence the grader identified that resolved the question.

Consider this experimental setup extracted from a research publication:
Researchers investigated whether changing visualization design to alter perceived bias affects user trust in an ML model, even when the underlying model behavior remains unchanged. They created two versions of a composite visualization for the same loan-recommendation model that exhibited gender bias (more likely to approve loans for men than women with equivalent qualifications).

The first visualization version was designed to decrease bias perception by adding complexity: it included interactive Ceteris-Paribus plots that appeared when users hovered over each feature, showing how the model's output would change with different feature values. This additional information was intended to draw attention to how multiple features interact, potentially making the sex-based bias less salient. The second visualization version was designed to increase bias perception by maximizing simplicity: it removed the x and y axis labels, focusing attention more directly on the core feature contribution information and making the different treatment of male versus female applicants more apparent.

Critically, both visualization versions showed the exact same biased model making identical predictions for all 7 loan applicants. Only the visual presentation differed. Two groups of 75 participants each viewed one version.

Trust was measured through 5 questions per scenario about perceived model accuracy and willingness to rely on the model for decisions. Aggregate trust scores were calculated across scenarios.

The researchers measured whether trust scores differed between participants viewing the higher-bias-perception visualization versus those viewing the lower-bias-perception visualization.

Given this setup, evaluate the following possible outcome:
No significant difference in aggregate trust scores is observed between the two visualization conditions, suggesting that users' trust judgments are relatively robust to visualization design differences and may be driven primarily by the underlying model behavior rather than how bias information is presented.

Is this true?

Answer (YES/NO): NO